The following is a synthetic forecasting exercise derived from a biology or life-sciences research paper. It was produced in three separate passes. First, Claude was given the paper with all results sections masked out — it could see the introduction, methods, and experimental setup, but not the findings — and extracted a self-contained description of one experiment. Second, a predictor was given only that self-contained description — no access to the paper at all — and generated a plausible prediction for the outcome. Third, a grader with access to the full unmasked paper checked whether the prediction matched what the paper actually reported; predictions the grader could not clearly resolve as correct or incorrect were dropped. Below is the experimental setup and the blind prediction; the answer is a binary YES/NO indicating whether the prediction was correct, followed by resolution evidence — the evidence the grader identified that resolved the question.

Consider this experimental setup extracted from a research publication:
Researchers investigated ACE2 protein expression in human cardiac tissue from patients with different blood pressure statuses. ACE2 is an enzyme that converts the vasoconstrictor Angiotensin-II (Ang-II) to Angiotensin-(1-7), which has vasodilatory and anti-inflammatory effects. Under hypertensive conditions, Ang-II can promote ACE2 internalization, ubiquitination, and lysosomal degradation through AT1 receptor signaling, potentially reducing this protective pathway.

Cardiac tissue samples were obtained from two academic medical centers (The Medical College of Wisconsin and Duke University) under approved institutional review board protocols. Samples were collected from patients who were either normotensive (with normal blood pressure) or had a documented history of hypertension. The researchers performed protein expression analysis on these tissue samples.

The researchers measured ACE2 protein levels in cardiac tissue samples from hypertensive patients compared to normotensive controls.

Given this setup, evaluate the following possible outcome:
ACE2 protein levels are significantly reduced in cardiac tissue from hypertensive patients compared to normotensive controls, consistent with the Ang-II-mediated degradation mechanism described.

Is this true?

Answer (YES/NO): NO